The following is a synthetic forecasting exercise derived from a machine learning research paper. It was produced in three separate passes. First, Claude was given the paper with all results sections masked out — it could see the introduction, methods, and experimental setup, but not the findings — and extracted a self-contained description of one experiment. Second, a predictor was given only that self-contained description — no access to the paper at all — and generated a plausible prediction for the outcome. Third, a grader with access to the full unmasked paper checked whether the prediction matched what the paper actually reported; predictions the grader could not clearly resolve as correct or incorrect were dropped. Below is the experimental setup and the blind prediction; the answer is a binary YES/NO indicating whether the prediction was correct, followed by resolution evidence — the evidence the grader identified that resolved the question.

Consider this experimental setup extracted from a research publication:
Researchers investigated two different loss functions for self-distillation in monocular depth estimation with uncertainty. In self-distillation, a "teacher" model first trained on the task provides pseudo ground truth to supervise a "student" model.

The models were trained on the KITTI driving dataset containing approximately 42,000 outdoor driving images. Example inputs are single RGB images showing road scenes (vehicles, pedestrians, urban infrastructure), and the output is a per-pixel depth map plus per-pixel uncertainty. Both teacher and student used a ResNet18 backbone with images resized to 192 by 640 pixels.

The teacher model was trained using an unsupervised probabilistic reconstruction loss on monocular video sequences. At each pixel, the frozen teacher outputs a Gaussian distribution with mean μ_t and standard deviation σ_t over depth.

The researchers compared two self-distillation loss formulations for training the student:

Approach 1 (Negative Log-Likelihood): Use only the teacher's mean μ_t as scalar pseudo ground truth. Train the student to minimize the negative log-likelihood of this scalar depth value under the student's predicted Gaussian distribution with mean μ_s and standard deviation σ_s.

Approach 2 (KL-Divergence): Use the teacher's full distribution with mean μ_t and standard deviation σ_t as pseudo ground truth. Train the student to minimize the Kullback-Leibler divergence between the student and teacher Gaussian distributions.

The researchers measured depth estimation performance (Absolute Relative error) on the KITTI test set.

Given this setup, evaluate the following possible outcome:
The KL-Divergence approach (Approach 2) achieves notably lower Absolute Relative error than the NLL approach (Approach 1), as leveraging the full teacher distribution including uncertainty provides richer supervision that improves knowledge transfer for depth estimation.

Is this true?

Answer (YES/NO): NO